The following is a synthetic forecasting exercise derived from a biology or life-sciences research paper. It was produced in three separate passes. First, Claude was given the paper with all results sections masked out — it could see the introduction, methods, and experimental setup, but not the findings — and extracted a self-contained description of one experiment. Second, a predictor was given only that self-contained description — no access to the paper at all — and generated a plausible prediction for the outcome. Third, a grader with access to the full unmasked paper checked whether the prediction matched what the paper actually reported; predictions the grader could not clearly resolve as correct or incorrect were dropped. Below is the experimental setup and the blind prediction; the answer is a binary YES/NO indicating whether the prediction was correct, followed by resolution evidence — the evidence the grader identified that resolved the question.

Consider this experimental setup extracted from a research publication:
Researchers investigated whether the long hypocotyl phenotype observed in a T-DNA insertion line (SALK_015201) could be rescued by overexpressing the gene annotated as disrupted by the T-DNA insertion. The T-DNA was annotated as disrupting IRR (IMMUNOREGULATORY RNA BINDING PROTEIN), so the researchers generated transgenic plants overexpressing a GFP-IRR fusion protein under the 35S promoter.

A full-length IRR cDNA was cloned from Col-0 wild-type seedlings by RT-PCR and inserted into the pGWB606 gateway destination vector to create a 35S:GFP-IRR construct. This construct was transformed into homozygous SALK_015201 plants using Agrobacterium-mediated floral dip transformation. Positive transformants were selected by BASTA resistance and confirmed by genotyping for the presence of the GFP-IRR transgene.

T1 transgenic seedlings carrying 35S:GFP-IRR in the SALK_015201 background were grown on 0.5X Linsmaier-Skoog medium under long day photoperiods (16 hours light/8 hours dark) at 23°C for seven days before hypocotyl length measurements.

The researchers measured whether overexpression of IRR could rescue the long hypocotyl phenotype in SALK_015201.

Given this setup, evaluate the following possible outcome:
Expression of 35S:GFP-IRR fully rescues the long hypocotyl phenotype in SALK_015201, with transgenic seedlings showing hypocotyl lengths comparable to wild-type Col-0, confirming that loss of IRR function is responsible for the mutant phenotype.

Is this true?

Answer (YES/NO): NO